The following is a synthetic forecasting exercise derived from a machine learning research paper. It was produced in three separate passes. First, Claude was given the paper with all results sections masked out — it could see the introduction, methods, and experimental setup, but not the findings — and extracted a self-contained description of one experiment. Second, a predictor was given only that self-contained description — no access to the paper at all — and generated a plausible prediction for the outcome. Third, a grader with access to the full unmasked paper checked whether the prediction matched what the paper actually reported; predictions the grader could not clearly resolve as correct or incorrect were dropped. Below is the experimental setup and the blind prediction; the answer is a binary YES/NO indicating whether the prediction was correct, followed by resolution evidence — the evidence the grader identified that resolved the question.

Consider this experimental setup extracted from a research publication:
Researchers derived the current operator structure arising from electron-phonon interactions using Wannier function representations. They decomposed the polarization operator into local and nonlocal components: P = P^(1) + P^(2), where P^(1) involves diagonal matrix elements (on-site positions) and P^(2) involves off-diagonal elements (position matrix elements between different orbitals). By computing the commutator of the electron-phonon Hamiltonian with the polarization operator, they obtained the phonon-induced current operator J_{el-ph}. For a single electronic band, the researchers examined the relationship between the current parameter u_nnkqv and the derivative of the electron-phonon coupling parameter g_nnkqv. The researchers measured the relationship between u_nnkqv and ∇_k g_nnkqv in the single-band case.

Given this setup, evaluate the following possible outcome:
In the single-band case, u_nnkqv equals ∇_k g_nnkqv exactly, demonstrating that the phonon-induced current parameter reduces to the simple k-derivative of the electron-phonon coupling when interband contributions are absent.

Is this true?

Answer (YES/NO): NO